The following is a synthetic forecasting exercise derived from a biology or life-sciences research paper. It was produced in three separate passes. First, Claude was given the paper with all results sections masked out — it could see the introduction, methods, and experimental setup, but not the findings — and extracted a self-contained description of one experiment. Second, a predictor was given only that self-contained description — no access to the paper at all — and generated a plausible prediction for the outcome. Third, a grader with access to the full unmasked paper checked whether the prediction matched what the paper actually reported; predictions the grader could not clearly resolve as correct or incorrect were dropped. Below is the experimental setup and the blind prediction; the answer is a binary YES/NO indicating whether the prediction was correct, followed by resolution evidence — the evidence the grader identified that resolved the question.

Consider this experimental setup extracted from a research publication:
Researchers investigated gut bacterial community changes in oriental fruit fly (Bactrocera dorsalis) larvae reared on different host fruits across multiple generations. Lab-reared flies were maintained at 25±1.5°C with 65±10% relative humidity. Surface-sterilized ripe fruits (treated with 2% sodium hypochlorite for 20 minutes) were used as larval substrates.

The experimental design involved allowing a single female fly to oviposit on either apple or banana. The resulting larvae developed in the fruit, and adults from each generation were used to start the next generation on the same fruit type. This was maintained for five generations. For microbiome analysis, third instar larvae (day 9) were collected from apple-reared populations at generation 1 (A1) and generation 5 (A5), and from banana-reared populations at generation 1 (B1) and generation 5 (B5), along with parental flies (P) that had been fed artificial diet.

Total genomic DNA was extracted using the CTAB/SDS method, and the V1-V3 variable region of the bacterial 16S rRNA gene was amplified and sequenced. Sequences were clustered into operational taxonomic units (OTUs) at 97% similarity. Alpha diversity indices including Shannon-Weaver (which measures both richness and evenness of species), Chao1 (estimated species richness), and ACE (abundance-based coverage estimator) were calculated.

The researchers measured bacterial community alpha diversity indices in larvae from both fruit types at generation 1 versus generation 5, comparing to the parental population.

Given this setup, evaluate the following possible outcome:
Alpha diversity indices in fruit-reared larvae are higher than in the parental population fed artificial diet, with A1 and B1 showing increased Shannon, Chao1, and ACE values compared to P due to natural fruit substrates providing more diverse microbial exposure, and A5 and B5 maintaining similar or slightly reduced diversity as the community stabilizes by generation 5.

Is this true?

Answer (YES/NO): NO